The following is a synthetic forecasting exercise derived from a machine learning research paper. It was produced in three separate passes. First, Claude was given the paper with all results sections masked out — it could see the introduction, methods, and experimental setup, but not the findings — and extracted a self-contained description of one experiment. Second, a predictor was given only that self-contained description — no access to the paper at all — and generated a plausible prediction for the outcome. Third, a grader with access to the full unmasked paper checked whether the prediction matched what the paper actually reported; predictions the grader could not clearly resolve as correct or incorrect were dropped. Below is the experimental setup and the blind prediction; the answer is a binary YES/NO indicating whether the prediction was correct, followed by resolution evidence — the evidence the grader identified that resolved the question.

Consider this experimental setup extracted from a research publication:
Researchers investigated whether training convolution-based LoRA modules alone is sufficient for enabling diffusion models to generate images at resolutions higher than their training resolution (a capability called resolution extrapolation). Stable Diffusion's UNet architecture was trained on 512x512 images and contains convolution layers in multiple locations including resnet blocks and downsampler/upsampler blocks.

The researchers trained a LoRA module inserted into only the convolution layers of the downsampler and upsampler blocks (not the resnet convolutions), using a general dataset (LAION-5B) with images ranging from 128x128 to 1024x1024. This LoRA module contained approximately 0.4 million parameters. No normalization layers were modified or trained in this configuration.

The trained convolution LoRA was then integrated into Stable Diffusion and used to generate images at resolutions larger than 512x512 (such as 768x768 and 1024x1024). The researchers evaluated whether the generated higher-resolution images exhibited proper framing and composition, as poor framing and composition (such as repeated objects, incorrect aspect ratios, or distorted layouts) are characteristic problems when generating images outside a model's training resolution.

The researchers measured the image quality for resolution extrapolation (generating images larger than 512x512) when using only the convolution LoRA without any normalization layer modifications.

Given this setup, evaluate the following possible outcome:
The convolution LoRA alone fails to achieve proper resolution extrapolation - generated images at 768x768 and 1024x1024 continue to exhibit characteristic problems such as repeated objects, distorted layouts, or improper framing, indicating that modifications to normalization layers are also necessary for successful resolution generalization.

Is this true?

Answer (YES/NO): YES